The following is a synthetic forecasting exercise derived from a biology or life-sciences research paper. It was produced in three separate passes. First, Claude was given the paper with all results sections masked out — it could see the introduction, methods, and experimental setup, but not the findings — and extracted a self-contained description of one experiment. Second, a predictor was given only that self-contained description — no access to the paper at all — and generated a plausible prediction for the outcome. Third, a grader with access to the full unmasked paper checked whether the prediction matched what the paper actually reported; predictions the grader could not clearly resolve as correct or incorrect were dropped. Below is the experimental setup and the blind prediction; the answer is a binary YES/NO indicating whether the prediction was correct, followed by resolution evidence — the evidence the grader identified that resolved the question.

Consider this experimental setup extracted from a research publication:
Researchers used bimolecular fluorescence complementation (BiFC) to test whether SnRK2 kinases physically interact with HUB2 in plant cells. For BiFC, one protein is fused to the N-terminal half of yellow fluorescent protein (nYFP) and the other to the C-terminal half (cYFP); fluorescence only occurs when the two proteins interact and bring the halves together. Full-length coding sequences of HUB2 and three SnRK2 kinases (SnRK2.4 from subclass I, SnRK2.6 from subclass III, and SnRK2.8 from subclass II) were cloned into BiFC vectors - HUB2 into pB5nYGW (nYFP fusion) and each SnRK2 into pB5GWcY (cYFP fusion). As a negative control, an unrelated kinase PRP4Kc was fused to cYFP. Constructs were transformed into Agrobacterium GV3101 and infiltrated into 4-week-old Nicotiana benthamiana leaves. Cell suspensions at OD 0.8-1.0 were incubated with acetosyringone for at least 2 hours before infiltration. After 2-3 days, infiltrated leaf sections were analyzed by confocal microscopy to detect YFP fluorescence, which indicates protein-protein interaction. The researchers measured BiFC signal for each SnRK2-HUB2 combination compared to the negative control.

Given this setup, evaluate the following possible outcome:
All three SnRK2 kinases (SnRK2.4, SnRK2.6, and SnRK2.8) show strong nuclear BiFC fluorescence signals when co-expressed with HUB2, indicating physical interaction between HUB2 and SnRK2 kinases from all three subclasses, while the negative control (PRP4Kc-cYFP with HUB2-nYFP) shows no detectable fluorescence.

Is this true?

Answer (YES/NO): NO